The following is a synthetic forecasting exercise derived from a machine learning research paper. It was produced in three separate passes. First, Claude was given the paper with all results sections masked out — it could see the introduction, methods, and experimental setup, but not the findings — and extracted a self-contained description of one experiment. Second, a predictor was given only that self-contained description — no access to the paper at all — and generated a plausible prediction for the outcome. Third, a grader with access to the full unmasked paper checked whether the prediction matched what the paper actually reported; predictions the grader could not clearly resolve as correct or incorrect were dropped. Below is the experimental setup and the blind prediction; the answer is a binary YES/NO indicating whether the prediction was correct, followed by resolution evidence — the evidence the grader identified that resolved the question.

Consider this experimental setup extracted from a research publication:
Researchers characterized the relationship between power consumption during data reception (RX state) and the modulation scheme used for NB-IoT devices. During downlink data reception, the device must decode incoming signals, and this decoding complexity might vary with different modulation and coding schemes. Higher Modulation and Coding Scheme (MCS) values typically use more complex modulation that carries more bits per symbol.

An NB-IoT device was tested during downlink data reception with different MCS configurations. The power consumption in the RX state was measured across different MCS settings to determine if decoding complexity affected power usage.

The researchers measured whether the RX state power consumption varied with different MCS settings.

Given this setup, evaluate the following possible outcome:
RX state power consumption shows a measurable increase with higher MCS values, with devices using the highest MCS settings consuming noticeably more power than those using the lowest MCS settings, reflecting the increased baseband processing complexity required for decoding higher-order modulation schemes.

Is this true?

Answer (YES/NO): NO